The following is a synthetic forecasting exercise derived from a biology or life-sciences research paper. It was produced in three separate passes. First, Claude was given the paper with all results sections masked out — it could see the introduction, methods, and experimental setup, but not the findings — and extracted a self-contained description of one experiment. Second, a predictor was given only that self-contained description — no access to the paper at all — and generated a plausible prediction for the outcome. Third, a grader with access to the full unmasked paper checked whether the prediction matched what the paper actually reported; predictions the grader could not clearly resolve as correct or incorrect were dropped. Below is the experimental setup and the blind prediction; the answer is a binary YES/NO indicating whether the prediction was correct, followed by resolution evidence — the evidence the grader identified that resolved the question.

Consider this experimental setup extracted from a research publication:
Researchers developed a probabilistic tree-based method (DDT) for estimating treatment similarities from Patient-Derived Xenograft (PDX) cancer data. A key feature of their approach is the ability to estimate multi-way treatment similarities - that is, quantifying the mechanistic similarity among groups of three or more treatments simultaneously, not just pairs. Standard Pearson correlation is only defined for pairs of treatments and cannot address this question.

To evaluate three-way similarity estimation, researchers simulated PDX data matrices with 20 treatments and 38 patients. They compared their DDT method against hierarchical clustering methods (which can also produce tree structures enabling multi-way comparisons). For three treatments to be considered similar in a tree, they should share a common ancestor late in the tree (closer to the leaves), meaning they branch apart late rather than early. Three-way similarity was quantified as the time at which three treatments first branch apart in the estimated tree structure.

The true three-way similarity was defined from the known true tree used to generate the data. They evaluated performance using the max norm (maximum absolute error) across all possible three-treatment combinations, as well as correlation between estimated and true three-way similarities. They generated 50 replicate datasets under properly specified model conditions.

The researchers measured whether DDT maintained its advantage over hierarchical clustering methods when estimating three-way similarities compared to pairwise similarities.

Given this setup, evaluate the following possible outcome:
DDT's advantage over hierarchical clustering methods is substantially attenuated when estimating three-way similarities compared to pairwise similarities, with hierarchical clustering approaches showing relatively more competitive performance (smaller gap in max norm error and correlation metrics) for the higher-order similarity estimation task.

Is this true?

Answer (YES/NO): NO